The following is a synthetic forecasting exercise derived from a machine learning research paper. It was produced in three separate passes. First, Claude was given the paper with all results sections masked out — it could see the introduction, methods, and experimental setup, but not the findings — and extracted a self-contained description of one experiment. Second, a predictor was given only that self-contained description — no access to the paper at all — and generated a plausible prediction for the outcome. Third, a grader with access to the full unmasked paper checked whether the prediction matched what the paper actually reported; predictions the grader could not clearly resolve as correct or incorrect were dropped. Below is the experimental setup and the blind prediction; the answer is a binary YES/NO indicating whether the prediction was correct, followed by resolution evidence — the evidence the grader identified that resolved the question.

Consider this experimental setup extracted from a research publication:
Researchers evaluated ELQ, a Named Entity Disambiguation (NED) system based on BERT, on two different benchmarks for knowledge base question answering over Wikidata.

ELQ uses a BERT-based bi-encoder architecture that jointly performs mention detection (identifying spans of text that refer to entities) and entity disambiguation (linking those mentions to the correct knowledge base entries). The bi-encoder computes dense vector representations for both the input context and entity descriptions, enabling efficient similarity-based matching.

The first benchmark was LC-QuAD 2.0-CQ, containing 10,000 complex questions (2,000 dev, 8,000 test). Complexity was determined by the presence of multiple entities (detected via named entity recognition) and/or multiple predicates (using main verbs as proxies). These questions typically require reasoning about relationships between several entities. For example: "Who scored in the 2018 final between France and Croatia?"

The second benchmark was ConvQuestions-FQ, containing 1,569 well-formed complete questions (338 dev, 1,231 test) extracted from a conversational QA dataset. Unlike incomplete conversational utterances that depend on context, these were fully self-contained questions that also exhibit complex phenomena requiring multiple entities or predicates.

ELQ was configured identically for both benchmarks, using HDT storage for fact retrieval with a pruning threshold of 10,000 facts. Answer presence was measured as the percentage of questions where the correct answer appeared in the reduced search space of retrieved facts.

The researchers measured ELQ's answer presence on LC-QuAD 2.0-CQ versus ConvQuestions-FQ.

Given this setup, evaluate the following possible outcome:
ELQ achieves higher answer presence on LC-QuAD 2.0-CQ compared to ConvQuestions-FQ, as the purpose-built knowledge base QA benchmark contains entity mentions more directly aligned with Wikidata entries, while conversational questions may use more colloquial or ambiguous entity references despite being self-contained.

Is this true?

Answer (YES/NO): NO